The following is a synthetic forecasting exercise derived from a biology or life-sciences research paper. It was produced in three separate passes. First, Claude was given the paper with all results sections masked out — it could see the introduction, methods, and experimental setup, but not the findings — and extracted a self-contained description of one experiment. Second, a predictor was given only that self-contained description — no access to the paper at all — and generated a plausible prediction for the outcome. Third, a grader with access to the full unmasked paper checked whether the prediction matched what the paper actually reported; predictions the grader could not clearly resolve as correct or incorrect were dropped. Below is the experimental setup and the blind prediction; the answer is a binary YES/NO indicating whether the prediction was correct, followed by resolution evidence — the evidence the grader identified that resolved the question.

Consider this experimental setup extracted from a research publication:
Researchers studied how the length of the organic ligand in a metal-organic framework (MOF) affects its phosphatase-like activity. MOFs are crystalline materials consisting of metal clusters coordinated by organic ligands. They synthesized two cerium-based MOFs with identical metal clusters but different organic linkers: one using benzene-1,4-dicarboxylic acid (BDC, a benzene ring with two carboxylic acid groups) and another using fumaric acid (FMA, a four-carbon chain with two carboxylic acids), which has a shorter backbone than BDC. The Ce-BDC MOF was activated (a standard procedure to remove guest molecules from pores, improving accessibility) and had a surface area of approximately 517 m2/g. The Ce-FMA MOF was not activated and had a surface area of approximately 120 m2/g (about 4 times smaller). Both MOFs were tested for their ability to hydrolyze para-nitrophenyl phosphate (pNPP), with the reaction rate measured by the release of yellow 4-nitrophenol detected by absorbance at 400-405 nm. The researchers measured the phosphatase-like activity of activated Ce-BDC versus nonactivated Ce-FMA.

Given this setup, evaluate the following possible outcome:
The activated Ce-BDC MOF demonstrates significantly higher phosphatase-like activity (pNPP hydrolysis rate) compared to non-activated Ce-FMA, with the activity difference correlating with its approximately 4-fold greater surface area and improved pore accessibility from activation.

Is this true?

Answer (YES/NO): NO